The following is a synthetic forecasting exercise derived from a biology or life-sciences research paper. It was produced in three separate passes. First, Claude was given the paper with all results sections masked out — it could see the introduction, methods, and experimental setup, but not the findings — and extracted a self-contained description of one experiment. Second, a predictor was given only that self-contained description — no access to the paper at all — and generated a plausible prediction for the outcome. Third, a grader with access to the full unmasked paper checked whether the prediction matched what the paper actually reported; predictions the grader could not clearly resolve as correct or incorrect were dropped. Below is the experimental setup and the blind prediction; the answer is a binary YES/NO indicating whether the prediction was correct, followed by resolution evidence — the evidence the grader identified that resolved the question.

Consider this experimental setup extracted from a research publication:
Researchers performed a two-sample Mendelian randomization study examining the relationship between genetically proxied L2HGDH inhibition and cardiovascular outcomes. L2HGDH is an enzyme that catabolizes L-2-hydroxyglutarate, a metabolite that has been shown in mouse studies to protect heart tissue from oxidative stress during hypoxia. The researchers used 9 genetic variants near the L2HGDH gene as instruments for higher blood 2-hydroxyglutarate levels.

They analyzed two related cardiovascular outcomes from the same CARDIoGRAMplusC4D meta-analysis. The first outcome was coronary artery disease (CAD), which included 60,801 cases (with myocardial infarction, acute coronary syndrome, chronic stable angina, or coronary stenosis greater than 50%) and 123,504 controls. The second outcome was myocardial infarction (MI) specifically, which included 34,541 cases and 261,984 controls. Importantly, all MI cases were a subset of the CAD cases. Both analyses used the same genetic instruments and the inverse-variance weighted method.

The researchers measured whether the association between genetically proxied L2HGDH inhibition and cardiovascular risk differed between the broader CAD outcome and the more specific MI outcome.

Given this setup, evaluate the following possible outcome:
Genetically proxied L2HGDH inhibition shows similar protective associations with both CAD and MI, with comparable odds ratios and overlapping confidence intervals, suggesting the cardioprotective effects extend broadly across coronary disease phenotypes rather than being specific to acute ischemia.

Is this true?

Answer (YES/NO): NO